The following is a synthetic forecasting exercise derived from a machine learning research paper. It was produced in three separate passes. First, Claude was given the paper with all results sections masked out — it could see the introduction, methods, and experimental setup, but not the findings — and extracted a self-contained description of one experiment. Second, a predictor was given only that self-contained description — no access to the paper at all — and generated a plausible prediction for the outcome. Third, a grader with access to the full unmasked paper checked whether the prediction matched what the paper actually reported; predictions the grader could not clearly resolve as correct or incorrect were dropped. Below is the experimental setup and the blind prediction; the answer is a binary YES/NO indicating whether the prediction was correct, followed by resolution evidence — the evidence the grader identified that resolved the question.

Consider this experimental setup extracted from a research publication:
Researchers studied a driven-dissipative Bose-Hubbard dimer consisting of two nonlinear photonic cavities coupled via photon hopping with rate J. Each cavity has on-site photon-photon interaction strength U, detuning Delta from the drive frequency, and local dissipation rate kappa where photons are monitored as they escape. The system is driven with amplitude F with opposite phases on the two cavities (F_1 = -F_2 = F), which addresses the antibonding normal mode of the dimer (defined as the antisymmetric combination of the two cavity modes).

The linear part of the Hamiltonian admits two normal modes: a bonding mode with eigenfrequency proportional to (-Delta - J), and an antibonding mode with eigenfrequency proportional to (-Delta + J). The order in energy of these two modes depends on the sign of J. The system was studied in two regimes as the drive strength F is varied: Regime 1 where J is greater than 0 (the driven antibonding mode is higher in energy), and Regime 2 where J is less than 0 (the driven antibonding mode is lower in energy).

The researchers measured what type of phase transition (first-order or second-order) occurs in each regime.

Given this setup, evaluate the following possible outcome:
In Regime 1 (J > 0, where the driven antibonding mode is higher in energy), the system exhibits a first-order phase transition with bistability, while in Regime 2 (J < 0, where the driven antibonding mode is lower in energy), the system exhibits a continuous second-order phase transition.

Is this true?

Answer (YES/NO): NO